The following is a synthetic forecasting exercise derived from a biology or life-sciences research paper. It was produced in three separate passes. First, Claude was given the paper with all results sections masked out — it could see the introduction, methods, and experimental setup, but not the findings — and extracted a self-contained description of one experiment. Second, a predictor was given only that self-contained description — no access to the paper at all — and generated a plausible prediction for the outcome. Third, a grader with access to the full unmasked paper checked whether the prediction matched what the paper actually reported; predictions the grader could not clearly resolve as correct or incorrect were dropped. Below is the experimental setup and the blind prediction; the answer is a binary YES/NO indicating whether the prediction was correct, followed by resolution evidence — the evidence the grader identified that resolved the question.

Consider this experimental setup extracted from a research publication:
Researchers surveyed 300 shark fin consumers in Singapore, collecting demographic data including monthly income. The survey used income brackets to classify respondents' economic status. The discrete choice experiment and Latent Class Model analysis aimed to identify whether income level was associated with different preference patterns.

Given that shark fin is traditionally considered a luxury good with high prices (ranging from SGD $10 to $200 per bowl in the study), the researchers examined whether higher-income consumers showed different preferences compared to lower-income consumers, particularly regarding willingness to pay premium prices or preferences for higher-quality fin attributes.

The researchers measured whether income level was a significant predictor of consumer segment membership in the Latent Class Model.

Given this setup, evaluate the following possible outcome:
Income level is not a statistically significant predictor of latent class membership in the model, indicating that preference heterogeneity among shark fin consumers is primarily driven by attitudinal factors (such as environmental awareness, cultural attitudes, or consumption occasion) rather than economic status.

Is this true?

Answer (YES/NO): YES